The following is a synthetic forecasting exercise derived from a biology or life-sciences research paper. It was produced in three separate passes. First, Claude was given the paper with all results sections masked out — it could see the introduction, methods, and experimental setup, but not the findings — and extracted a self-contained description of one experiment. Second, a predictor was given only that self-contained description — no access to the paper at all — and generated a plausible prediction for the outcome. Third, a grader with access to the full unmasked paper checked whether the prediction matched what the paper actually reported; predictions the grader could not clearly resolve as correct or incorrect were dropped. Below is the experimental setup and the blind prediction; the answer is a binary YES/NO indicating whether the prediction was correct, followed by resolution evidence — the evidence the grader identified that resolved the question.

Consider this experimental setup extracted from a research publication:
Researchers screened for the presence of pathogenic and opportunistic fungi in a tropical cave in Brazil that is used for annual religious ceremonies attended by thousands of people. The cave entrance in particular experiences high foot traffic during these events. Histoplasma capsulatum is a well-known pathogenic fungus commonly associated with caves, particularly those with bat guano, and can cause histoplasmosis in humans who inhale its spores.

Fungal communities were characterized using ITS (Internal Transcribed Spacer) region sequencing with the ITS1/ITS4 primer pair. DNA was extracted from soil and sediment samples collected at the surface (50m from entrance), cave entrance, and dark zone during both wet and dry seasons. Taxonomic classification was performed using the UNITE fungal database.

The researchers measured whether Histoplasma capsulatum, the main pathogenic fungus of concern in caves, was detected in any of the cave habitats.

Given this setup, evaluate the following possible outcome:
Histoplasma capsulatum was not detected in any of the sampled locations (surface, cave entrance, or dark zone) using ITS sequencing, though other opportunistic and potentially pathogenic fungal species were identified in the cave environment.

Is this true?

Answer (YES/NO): YES